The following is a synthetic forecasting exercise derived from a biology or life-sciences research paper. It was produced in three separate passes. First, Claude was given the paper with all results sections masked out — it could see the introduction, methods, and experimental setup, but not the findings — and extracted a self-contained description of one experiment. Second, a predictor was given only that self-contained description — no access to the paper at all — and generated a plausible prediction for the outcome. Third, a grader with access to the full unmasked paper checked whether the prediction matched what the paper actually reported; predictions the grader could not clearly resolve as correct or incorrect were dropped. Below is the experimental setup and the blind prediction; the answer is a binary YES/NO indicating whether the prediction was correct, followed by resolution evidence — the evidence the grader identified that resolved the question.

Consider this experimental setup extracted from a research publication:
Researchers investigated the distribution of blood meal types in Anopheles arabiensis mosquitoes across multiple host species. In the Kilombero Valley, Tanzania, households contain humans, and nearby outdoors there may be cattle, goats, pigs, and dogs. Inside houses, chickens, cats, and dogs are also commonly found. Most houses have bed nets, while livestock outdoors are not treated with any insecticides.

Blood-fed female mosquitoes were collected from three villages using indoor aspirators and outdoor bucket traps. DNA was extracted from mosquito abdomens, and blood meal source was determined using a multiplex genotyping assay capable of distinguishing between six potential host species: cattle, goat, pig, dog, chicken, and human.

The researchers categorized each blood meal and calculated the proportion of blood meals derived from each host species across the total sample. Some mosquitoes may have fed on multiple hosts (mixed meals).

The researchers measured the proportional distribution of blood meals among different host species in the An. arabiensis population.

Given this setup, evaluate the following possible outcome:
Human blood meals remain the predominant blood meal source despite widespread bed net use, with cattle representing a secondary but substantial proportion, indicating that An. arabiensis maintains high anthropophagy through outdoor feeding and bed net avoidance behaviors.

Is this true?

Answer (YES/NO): NO